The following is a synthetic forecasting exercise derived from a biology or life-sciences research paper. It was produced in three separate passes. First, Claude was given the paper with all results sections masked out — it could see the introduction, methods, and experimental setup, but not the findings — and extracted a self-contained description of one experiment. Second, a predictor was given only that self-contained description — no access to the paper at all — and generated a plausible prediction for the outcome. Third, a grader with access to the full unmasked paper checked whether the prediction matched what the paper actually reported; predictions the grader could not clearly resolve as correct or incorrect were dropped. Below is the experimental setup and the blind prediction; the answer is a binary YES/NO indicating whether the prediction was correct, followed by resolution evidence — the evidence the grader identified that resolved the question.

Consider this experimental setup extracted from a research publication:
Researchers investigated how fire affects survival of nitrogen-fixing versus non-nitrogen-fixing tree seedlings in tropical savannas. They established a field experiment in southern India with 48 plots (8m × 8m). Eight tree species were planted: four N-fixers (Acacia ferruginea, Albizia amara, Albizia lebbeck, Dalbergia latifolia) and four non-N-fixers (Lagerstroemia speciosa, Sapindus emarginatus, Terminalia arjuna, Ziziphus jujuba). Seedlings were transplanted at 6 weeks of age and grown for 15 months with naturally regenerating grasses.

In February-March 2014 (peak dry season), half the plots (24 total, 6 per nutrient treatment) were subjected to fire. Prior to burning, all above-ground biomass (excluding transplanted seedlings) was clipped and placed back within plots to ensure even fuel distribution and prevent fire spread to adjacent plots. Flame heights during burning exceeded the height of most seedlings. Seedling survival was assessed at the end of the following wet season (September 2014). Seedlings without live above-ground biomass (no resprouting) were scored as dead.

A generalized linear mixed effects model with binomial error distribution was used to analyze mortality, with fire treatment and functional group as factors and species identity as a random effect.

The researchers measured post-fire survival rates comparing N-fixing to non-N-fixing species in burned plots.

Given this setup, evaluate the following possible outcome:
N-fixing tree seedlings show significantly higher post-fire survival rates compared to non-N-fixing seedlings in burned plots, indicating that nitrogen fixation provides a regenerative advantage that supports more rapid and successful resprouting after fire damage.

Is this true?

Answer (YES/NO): YES